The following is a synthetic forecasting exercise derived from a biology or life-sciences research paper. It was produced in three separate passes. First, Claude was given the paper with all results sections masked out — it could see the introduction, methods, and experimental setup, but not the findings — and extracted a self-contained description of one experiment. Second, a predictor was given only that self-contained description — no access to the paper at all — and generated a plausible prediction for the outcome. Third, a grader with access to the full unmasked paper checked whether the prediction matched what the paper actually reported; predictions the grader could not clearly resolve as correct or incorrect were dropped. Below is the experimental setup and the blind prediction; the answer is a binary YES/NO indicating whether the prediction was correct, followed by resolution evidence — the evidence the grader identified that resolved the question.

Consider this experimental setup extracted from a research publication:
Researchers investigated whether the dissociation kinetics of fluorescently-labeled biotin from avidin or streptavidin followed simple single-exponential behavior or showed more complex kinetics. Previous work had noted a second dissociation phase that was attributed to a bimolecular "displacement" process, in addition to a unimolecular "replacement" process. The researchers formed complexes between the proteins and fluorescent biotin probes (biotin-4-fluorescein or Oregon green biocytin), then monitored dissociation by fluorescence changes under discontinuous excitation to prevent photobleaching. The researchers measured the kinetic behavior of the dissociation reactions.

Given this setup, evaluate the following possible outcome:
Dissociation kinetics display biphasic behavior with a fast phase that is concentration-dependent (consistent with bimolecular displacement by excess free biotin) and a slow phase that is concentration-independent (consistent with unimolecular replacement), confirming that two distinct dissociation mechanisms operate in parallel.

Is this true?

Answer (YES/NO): YES